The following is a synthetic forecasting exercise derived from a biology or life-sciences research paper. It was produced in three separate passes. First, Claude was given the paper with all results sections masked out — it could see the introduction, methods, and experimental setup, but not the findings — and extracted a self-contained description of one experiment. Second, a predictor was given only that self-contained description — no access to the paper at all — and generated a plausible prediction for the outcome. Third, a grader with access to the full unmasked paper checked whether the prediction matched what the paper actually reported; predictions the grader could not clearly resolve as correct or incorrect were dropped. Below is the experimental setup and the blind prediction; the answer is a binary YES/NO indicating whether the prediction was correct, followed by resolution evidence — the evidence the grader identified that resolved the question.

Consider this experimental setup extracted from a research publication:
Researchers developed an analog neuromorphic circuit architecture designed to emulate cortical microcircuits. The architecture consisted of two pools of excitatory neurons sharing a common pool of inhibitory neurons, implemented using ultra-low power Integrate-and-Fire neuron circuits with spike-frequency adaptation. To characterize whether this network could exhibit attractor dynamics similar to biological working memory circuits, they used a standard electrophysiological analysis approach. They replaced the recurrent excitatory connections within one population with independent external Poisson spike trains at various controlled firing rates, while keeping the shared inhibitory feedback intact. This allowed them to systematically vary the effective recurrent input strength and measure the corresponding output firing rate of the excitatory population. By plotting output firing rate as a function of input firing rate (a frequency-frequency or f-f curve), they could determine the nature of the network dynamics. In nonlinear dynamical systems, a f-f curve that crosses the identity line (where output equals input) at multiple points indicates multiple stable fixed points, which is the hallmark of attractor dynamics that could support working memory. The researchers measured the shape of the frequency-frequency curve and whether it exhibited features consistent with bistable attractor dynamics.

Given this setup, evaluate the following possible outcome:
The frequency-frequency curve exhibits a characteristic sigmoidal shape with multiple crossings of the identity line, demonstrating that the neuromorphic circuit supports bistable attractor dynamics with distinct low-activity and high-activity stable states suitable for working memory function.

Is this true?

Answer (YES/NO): YES